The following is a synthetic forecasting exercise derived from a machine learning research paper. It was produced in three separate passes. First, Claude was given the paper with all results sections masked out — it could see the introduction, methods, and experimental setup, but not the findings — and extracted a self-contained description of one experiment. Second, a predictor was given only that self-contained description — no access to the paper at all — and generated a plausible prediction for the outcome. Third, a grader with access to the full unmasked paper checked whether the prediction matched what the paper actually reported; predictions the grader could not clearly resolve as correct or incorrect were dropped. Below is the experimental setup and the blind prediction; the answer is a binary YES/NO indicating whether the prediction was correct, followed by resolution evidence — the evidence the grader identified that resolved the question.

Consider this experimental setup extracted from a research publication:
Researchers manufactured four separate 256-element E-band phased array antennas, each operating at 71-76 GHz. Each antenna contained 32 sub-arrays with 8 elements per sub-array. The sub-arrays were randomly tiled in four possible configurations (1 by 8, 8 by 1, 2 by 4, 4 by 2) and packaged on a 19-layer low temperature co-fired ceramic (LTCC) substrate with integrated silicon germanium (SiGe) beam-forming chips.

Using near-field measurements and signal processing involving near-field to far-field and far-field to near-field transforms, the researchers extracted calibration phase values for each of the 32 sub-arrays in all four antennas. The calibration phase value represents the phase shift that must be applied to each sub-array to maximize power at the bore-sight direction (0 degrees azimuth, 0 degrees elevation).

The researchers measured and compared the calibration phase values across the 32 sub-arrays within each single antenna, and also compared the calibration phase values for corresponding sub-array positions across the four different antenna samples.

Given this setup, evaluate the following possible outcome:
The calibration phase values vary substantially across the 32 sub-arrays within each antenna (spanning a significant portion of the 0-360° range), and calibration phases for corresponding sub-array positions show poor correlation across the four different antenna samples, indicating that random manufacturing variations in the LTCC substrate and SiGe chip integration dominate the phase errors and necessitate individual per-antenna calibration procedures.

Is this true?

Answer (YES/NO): YES